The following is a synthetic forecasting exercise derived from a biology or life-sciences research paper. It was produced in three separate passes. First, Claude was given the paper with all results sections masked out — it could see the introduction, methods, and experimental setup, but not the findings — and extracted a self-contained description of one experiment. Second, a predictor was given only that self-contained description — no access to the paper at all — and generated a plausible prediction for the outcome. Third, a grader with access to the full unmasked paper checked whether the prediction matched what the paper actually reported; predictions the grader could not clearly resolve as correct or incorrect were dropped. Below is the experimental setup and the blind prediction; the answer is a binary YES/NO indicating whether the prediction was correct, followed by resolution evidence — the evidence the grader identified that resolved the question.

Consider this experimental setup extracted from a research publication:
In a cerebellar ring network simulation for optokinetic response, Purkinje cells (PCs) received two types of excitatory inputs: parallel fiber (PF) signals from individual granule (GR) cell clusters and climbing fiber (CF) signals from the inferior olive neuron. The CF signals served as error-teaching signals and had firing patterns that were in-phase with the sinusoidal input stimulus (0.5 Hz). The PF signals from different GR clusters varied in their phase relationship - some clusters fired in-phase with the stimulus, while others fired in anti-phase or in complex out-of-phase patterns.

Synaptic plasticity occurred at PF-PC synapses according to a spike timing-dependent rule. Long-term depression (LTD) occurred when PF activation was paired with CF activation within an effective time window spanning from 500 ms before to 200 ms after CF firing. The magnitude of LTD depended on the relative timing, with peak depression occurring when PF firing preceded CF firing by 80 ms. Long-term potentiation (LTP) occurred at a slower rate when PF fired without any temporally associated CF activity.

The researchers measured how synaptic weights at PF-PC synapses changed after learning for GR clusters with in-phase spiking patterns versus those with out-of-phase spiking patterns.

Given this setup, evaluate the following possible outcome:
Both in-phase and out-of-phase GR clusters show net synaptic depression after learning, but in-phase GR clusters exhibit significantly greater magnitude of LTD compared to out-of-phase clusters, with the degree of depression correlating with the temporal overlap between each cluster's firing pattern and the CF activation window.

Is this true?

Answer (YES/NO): YES